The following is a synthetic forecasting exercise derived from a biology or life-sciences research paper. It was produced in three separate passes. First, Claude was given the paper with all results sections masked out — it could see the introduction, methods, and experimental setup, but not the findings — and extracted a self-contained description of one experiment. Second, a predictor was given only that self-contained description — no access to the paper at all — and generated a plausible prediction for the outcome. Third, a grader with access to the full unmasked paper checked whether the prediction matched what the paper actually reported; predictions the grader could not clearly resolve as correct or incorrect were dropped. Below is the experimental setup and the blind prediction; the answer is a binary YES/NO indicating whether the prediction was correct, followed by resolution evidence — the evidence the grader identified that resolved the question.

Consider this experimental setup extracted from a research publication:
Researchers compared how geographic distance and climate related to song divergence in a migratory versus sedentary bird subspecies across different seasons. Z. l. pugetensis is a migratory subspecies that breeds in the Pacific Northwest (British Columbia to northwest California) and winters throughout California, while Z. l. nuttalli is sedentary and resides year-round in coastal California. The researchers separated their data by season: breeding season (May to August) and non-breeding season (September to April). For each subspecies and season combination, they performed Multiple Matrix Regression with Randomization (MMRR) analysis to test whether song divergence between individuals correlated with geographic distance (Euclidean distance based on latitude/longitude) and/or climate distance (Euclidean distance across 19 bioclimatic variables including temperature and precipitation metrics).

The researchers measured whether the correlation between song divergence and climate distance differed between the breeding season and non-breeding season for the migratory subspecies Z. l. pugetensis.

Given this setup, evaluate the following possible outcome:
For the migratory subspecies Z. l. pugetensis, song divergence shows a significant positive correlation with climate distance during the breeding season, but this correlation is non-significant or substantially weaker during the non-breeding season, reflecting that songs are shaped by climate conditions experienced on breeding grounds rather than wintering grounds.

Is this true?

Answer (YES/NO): NO